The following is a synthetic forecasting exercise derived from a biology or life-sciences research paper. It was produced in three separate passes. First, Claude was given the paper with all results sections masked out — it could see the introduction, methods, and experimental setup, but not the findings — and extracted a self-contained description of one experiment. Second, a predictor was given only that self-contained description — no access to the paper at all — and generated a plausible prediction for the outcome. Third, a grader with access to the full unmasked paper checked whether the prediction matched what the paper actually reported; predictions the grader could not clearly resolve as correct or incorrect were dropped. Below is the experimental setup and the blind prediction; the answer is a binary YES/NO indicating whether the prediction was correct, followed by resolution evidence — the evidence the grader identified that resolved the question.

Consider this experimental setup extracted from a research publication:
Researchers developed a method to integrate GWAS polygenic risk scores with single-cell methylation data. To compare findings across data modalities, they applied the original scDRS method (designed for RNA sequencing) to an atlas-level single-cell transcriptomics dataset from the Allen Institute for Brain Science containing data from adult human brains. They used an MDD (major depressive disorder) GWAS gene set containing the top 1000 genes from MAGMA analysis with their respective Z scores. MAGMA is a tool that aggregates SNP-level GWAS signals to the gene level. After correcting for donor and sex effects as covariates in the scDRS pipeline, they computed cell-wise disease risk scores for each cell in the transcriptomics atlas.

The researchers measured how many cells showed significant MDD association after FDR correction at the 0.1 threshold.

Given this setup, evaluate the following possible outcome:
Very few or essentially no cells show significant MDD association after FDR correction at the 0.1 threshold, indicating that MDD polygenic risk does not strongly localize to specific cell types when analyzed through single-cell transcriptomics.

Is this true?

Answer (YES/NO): YES